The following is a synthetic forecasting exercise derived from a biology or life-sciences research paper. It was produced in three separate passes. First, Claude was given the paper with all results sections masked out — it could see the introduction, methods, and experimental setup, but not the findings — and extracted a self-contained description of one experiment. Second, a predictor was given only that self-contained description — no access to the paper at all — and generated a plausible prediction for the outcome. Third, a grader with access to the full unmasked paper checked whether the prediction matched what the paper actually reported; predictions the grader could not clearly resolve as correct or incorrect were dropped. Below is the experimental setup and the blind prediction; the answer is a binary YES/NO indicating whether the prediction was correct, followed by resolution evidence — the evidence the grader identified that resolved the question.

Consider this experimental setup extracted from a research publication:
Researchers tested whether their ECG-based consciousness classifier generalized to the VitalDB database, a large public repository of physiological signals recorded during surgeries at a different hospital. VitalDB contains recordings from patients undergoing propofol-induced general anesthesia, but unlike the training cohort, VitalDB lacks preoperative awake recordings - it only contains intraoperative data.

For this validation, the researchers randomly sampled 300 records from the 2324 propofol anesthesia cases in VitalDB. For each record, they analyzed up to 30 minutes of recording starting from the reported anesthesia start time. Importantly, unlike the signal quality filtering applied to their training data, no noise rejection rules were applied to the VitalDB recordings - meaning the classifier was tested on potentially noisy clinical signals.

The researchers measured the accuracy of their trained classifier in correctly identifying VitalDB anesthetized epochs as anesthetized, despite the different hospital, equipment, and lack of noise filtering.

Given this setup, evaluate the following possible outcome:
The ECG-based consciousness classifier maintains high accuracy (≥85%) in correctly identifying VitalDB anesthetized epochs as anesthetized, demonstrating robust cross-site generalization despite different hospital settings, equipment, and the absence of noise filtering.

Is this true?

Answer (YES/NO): NO